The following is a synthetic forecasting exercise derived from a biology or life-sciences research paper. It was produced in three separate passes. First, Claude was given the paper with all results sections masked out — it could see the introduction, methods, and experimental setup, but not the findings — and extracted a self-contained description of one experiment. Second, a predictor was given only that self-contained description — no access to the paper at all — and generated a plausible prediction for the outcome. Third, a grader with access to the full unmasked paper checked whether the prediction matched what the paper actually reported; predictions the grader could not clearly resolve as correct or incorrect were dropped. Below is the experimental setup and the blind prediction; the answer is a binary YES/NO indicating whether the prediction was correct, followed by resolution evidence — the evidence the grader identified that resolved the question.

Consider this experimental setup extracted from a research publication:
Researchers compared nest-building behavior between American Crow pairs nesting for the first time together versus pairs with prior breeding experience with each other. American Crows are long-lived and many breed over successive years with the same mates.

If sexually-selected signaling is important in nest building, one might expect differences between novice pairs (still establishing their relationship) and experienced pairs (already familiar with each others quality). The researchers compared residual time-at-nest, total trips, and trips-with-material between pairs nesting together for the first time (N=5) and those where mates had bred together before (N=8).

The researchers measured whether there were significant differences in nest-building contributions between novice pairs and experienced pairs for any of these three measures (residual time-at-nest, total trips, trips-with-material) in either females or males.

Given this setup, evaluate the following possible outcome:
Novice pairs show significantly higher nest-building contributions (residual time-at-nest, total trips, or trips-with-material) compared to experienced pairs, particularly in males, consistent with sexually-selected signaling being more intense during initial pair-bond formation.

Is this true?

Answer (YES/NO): NO